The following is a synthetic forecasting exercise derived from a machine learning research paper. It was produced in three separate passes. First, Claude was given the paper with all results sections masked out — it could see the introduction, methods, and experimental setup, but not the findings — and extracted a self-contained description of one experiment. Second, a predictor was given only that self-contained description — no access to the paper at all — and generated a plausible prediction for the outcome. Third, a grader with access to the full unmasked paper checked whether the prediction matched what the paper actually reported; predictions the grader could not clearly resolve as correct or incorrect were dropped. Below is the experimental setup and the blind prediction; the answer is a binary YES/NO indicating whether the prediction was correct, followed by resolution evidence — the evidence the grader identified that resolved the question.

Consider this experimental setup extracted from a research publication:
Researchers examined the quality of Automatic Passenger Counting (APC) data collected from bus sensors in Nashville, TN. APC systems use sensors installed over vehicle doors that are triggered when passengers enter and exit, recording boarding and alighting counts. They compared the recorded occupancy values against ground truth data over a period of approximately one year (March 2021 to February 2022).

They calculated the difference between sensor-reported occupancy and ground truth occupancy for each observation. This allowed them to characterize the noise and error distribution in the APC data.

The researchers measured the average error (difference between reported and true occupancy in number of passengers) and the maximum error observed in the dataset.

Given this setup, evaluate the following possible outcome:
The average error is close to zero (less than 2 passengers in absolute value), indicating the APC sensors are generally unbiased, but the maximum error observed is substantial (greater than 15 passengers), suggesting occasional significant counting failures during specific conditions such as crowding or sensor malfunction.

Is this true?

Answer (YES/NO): NO